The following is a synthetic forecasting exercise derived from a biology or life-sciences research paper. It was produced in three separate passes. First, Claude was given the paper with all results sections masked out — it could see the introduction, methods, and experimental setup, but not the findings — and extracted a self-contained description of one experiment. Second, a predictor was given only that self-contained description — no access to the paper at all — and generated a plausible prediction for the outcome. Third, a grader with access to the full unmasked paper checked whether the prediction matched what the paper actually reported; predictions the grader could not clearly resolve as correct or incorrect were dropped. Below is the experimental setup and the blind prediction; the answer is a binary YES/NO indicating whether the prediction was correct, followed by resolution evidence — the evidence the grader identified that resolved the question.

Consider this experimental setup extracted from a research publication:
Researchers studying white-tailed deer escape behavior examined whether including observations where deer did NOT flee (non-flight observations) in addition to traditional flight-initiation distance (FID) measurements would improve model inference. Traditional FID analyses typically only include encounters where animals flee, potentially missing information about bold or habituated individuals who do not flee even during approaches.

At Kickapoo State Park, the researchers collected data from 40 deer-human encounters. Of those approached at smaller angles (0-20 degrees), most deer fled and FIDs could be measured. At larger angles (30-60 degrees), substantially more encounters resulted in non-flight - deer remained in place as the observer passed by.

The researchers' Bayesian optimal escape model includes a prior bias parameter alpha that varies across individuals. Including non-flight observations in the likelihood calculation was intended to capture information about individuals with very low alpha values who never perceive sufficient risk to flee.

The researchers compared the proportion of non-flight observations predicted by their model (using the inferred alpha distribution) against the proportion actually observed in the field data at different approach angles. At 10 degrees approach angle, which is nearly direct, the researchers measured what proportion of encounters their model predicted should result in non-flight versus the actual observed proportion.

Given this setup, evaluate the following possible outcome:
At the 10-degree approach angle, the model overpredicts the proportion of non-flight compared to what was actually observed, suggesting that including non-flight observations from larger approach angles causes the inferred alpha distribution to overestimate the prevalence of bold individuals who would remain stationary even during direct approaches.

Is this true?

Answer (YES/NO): YES